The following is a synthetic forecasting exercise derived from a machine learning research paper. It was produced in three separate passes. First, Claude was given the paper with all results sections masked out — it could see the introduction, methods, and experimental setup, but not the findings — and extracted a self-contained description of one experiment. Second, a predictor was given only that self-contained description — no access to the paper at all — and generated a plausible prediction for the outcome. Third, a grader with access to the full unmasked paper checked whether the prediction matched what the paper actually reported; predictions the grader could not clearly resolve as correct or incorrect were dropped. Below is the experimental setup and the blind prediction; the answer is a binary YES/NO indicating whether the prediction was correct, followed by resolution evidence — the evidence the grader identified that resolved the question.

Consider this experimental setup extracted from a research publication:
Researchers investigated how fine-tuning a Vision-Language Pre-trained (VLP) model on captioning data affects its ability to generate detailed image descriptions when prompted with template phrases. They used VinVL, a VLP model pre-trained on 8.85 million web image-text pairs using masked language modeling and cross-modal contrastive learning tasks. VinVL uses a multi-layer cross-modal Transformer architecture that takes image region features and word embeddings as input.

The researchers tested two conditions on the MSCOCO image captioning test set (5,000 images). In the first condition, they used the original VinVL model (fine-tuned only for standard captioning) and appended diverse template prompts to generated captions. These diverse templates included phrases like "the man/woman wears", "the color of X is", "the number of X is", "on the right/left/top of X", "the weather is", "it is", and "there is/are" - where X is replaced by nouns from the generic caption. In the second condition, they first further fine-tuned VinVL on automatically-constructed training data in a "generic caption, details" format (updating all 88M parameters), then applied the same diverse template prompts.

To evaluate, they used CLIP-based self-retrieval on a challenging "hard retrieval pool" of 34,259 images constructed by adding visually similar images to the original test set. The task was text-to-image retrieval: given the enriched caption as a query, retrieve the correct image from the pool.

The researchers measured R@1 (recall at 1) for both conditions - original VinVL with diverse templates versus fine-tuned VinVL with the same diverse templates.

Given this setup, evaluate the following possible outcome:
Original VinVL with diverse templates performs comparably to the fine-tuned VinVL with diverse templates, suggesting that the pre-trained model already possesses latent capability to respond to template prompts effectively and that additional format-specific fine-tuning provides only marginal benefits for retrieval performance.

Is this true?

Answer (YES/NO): NO